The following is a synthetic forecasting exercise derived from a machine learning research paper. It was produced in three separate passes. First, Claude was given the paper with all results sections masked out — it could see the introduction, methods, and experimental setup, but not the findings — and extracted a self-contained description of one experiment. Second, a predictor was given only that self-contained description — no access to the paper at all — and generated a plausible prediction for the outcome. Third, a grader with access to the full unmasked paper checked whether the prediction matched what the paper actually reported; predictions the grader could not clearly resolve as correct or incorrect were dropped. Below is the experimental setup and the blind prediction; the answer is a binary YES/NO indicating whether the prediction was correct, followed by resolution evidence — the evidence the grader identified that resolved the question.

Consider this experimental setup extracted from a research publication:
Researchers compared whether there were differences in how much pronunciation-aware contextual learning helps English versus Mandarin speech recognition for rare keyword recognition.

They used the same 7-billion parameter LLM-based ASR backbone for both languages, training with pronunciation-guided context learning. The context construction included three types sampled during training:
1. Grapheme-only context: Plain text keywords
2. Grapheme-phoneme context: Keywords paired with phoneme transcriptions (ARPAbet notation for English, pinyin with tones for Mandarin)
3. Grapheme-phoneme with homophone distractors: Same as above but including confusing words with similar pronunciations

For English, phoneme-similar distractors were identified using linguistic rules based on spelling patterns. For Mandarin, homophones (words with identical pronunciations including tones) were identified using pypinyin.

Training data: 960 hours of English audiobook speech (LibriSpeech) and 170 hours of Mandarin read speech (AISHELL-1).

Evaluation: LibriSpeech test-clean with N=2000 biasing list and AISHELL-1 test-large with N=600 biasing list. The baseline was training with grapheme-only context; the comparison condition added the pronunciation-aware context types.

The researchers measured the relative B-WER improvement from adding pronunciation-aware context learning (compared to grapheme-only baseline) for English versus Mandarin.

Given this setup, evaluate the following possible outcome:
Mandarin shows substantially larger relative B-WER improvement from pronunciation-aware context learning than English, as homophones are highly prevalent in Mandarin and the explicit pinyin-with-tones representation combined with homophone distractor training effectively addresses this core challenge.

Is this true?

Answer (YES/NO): YES